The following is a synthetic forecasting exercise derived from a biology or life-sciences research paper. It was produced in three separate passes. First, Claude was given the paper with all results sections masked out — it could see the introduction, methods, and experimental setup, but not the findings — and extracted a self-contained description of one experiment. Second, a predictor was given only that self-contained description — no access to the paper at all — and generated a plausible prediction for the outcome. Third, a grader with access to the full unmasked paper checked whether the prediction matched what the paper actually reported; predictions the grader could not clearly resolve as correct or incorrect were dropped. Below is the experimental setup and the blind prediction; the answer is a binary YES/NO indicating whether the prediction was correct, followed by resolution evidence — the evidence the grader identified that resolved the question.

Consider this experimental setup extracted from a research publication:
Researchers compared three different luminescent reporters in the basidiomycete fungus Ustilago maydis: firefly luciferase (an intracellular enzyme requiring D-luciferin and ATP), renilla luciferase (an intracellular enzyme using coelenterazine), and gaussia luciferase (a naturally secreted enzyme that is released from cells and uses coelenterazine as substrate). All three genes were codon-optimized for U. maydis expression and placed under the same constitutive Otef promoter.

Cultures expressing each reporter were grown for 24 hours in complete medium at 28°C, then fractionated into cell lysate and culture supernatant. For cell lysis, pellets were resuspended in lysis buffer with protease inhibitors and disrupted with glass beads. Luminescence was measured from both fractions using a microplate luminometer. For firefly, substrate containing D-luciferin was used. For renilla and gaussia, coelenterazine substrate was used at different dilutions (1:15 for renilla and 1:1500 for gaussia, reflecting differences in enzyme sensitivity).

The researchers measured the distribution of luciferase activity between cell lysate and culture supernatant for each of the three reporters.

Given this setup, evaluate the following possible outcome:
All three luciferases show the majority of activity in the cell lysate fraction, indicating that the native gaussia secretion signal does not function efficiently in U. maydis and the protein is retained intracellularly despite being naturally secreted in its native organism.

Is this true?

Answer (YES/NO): YES